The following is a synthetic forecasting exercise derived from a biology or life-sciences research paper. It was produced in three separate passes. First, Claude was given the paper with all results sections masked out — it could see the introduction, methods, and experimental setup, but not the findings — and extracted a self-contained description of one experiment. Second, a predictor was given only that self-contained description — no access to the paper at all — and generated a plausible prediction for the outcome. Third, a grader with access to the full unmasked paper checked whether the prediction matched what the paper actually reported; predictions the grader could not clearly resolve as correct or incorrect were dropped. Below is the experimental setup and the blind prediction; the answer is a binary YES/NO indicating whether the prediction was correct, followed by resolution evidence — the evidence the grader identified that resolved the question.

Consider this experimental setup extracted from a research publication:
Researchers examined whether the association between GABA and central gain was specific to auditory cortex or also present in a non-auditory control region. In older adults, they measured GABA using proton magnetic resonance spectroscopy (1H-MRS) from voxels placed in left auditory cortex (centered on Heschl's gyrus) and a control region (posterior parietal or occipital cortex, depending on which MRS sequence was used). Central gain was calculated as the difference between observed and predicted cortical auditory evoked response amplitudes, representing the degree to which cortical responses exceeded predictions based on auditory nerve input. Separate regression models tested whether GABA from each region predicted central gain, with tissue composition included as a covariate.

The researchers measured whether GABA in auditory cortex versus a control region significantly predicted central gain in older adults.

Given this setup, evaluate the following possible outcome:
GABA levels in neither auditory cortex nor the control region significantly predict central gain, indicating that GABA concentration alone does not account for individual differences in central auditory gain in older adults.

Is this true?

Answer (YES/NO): NO